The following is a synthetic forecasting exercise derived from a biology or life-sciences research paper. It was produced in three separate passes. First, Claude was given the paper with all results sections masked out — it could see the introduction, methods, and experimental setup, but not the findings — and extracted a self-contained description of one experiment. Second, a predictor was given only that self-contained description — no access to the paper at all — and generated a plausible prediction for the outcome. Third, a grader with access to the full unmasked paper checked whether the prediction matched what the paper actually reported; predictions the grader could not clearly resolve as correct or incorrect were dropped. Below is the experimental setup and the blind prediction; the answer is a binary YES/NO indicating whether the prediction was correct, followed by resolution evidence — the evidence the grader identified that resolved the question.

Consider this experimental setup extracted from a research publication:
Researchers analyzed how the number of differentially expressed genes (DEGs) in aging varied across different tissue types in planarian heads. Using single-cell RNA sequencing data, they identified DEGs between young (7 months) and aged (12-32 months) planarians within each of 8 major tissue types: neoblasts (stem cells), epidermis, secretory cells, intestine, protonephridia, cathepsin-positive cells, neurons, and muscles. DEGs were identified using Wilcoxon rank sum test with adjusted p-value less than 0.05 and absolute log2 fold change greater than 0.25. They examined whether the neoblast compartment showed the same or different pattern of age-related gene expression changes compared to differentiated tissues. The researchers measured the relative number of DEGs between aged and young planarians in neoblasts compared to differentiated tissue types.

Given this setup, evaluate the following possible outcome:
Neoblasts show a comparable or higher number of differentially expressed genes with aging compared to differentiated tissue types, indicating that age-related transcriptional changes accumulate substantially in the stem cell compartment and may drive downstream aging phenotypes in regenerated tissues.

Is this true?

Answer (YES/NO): NO